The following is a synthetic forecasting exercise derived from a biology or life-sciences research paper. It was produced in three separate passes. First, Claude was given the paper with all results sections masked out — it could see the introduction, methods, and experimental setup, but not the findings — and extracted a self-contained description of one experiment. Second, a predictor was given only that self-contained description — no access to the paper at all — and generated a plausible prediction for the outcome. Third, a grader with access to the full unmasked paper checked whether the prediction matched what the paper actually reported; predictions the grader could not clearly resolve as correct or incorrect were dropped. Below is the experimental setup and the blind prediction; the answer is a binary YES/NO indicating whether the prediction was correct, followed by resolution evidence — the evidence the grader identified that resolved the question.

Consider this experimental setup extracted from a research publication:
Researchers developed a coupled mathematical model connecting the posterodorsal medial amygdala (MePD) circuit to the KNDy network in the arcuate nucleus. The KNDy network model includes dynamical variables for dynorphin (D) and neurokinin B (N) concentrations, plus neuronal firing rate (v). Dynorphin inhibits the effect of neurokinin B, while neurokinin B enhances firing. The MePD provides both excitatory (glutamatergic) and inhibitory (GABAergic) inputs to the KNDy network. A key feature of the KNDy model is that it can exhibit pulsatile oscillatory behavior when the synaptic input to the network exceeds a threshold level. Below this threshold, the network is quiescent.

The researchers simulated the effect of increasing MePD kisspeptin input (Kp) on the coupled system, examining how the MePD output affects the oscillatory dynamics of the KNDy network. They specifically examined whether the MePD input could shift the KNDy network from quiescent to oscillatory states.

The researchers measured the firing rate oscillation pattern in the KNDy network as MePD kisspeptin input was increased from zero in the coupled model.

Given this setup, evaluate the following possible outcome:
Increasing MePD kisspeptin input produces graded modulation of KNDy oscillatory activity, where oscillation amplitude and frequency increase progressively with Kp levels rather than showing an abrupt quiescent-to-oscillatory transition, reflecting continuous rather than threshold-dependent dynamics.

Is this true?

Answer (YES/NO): NO